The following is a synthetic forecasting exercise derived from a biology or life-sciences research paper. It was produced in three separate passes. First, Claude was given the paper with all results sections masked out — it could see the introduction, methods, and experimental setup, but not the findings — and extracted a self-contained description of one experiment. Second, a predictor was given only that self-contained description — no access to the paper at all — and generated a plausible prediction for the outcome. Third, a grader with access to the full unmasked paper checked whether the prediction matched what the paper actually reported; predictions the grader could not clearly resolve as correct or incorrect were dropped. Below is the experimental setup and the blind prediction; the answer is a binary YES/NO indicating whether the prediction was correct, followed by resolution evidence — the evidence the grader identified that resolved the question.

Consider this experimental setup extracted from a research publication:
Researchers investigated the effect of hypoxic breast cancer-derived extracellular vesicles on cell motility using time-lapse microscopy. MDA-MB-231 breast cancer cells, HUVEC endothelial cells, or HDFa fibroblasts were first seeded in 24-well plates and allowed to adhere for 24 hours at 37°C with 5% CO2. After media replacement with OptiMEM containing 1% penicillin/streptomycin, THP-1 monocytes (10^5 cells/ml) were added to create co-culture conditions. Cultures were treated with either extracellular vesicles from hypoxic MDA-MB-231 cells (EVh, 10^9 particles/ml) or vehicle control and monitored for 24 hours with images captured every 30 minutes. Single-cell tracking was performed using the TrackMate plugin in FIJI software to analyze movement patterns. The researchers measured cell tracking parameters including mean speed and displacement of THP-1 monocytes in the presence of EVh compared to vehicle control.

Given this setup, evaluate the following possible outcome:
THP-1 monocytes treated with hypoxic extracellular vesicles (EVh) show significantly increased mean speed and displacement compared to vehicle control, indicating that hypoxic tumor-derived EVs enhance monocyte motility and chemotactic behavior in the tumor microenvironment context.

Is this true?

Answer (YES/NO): YES